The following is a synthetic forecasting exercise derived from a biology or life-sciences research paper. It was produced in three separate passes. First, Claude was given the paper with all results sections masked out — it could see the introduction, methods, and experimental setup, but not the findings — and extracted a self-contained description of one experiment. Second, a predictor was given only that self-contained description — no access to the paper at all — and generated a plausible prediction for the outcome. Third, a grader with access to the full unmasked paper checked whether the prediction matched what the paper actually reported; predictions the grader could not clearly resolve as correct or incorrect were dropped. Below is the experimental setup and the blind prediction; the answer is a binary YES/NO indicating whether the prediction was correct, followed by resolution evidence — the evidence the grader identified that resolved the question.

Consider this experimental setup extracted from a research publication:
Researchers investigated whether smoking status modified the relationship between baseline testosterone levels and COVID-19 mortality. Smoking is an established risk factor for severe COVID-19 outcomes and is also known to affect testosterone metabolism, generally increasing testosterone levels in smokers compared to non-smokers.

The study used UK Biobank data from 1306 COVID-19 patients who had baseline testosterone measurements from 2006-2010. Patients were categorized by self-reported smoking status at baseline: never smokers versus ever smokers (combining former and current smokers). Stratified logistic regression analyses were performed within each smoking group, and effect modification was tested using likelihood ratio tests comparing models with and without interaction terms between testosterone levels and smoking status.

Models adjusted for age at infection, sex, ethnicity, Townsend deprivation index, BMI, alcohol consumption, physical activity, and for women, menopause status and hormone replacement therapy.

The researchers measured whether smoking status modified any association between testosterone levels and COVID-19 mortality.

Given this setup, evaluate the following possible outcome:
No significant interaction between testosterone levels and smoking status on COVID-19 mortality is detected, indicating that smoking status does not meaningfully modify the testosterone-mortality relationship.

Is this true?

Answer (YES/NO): YES